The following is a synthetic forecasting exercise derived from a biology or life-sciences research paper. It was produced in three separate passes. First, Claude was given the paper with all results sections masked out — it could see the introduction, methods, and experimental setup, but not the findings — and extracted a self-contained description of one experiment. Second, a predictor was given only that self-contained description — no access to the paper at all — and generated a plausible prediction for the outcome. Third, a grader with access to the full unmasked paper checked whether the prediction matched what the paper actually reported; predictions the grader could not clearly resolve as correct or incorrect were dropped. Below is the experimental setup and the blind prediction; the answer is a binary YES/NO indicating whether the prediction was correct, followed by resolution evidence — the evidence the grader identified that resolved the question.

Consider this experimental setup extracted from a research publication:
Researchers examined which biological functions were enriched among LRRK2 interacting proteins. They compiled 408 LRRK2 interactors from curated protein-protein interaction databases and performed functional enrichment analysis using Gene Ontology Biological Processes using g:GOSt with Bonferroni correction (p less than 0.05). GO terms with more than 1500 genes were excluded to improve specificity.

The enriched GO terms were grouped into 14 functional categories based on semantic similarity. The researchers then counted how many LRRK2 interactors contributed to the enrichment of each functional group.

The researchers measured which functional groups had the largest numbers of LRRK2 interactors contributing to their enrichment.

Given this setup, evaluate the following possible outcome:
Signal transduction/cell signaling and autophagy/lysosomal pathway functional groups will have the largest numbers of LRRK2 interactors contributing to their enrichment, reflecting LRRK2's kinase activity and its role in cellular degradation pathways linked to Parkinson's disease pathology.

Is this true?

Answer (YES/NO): NO